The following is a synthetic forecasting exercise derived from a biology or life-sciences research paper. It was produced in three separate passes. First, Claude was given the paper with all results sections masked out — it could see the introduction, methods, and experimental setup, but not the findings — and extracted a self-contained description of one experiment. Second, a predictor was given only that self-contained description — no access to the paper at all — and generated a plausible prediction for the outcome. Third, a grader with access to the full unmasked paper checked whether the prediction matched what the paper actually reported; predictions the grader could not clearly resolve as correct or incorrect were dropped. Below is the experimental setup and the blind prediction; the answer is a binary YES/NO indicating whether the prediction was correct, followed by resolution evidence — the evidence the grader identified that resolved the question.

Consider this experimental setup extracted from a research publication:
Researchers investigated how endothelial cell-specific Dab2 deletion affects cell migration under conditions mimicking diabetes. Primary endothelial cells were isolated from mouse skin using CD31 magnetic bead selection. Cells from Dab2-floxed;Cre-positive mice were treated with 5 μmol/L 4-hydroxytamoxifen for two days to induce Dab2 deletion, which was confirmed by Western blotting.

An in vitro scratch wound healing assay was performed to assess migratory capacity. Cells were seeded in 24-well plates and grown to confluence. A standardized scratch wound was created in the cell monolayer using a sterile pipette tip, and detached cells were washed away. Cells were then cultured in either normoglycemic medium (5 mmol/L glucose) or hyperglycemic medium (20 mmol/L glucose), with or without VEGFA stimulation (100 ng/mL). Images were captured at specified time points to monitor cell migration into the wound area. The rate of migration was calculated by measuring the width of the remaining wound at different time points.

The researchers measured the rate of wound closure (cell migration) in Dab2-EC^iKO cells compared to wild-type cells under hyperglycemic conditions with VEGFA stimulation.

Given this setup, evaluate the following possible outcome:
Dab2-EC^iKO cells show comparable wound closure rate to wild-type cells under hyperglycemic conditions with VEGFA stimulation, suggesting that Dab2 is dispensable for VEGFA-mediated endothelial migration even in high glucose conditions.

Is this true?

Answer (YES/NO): NO